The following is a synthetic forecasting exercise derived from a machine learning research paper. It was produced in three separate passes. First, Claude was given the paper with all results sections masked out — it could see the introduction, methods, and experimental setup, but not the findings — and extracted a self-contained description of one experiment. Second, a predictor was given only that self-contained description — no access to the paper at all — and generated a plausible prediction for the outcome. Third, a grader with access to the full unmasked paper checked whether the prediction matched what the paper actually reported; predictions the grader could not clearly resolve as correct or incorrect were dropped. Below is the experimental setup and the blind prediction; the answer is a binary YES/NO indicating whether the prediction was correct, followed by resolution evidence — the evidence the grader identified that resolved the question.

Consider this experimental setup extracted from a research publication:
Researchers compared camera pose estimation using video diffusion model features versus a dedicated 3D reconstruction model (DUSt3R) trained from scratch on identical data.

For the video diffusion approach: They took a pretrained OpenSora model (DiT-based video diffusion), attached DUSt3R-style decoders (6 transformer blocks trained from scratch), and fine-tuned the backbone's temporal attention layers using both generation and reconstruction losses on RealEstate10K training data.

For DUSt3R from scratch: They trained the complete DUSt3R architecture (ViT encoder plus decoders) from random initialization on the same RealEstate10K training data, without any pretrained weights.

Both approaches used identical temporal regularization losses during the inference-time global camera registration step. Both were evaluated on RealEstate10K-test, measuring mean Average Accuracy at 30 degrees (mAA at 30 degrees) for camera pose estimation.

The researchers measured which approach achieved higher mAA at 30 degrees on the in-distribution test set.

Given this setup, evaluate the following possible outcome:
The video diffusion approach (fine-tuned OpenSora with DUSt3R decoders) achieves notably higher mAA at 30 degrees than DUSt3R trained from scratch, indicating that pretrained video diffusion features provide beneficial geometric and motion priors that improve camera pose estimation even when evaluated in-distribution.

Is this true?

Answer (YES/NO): NO